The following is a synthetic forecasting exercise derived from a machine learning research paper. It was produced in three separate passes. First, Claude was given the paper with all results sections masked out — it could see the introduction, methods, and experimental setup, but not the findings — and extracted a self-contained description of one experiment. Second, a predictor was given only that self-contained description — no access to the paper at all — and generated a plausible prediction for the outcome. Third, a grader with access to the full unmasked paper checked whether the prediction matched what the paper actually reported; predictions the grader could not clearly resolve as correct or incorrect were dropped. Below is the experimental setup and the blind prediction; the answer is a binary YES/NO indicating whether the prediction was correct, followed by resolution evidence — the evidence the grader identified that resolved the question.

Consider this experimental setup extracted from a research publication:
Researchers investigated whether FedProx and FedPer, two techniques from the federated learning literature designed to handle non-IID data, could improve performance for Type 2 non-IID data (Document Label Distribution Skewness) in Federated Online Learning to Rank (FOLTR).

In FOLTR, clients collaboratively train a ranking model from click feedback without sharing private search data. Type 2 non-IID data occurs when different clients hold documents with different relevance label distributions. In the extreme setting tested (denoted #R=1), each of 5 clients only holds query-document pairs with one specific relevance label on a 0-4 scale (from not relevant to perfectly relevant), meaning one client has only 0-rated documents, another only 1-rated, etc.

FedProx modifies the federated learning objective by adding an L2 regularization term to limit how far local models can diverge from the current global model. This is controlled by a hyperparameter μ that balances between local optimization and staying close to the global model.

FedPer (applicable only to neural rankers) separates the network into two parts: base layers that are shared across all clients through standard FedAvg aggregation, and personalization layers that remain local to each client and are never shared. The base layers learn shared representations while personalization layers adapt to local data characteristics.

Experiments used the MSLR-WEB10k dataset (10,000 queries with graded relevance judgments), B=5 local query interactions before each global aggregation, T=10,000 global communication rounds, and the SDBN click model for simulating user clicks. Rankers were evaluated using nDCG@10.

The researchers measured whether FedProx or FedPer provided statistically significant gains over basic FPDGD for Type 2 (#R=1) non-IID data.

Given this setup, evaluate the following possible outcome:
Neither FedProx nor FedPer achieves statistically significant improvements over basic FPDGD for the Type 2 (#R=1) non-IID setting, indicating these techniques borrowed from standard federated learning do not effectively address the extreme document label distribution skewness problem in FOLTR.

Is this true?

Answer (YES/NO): YES